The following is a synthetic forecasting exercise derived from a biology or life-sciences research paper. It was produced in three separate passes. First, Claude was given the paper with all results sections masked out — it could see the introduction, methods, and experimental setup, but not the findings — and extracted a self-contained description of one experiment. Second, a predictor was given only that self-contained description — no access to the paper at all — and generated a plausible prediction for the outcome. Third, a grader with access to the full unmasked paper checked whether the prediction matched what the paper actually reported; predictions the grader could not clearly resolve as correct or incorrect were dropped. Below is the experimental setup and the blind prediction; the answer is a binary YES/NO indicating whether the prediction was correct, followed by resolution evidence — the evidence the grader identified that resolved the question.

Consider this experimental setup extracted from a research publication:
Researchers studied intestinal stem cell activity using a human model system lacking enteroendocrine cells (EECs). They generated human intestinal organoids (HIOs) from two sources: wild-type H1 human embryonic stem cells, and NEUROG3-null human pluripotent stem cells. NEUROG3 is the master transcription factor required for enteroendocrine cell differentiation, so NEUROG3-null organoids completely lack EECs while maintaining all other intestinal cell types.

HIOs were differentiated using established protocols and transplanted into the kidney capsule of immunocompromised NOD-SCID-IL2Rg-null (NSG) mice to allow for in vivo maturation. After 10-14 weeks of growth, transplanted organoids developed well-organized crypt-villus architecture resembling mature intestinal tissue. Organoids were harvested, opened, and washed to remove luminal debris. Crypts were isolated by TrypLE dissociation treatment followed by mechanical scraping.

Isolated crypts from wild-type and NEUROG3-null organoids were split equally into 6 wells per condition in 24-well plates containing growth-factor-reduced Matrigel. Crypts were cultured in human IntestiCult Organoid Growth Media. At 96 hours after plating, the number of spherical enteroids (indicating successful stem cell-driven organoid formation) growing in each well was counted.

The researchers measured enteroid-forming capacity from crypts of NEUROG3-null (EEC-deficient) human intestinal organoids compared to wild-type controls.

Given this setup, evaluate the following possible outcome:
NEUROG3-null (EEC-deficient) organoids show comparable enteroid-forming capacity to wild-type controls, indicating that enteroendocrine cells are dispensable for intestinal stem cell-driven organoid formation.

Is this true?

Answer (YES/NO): NO